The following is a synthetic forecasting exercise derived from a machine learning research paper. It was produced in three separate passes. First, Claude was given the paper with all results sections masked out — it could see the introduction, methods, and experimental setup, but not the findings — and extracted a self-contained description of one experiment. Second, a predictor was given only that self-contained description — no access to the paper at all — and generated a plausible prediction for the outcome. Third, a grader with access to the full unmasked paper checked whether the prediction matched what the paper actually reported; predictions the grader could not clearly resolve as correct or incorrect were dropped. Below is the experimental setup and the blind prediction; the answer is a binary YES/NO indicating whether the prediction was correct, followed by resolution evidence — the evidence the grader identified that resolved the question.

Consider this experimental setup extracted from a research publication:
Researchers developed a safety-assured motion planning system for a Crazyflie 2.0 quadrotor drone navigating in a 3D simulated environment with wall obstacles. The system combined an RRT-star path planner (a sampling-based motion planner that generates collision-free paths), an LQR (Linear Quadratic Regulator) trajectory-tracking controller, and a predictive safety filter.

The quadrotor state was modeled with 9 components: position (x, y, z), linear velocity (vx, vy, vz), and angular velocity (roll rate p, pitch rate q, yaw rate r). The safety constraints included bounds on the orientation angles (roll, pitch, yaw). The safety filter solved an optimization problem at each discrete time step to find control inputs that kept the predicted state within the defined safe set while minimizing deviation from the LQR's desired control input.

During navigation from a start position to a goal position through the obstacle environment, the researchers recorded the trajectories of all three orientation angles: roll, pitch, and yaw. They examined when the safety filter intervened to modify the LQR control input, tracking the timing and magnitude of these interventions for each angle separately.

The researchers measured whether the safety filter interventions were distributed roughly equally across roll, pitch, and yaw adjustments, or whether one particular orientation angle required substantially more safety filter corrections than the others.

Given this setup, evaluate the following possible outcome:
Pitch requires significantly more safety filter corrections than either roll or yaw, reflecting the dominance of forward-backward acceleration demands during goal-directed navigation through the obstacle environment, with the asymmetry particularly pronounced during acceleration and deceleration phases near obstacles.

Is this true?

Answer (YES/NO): NO